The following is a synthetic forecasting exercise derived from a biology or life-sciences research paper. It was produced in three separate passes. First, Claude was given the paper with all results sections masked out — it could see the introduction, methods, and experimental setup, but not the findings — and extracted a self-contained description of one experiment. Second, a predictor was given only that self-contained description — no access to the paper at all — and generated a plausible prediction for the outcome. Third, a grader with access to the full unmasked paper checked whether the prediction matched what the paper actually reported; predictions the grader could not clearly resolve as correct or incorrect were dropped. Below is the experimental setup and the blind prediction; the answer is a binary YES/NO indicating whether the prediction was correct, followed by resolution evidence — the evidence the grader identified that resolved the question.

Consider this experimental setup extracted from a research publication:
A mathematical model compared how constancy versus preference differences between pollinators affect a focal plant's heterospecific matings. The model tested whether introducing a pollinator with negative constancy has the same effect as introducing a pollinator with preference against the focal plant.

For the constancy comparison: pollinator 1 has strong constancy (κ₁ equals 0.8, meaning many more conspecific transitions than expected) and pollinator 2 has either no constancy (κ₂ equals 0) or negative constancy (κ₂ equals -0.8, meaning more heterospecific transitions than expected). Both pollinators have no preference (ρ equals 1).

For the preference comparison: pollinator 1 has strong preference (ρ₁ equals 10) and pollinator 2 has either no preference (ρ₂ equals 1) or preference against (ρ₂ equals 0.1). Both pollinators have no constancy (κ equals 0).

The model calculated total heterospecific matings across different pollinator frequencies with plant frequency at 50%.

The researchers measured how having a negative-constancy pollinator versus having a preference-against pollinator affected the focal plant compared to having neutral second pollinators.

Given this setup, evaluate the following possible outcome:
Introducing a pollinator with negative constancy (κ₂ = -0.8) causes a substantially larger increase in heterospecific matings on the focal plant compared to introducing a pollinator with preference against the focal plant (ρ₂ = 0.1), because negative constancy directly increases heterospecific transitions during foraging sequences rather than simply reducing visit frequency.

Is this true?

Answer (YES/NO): NO